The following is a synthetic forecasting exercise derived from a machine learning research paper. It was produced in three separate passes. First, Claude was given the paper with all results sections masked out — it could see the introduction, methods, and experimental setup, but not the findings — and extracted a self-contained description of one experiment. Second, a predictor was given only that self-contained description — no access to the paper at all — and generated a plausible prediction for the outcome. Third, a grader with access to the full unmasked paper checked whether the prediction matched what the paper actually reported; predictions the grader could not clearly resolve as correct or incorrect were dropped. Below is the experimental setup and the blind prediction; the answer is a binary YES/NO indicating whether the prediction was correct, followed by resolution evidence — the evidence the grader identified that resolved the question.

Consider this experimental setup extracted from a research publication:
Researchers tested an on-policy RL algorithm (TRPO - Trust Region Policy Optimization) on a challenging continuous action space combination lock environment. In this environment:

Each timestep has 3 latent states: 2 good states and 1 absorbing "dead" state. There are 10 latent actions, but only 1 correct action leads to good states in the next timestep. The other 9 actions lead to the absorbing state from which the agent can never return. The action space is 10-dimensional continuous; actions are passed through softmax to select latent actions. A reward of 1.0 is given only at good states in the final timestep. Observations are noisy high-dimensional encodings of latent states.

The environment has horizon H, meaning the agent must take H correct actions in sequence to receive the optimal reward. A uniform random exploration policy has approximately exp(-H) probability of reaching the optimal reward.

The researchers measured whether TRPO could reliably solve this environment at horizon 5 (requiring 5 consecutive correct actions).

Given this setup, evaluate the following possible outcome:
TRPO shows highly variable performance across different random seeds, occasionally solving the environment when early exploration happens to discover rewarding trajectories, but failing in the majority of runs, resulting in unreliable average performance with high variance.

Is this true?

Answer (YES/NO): NO